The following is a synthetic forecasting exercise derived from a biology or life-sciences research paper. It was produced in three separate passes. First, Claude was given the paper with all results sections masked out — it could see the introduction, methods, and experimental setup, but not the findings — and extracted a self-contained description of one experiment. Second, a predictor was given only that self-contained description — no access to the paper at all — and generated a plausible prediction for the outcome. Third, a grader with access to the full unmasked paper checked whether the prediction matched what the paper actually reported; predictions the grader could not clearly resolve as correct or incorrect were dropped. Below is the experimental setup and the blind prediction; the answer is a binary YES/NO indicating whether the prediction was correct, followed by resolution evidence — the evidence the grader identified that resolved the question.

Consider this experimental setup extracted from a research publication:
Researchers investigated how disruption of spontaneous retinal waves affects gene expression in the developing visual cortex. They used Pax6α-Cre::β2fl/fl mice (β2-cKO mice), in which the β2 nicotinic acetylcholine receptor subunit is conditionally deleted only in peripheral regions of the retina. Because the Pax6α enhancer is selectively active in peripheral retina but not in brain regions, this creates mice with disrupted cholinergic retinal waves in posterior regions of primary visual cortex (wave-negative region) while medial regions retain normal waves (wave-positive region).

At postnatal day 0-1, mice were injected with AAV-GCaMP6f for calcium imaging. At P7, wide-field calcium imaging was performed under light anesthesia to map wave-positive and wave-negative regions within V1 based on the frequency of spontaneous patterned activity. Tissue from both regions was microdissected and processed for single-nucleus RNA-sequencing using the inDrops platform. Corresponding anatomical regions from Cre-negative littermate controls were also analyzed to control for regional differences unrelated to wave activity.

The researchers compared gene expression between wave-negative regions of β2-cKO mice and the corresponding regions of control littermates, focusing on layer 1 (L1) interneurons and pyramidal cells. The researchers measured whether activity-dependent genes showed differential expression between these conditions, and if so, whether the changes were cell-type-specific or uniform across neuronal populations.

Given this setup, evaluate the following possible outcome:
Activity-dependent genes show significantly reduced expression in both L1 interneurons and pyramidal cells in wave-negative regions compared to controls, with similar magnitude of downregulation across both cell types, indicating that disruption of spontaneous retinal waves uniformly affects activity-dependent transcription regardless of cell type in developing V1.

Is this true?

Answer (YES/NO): NO